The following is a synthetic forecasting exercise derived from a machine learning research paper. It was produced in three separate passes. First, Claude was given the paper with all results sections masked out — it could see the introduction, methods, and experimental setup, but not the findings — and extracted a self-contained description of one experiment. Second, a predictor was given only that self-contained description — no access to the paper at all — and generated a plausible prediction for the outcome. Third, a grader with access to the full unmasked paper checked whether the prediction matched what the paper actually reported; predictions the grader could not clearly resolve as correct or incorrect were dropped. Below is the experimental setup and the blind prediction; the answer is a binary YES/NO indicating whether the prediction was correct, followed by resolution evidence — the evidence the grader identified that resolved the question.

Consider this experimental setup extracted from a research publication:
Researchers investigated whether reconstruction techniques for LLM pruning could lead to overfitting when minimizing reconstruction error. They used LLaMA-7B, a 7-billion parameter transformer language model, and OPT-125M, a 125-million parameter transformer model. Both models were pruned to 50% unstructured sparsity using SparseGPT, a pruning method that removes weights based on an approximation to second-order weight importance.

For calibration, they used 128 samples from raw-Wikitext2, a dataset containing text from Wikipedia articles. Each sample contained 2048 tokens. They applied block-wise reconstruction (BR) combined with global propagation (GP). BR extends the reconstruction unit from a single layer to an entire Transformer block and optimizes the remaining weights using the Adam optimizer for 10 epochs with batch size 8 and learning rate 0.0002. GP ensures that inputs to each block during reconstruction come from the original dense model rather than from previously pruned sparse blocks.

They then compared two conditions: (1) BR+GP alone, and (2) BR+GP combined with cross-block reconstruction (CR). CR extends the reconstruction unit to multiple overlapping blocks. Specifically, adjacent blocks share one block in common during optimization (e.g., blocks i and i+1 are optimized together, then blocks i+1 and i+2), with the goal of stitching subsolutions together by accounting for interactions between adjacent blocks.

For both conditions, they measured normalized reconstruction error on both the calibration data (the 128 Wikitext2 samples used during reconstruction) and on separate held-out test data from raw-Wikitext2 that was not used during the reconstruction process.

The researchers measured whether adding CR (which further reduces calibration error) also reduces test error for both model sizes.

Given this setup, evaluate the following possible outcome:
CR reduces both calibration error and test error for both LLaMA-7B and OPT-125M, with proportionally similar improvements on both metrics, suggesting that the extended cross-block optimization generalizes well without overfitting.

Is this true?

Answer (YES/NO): NO